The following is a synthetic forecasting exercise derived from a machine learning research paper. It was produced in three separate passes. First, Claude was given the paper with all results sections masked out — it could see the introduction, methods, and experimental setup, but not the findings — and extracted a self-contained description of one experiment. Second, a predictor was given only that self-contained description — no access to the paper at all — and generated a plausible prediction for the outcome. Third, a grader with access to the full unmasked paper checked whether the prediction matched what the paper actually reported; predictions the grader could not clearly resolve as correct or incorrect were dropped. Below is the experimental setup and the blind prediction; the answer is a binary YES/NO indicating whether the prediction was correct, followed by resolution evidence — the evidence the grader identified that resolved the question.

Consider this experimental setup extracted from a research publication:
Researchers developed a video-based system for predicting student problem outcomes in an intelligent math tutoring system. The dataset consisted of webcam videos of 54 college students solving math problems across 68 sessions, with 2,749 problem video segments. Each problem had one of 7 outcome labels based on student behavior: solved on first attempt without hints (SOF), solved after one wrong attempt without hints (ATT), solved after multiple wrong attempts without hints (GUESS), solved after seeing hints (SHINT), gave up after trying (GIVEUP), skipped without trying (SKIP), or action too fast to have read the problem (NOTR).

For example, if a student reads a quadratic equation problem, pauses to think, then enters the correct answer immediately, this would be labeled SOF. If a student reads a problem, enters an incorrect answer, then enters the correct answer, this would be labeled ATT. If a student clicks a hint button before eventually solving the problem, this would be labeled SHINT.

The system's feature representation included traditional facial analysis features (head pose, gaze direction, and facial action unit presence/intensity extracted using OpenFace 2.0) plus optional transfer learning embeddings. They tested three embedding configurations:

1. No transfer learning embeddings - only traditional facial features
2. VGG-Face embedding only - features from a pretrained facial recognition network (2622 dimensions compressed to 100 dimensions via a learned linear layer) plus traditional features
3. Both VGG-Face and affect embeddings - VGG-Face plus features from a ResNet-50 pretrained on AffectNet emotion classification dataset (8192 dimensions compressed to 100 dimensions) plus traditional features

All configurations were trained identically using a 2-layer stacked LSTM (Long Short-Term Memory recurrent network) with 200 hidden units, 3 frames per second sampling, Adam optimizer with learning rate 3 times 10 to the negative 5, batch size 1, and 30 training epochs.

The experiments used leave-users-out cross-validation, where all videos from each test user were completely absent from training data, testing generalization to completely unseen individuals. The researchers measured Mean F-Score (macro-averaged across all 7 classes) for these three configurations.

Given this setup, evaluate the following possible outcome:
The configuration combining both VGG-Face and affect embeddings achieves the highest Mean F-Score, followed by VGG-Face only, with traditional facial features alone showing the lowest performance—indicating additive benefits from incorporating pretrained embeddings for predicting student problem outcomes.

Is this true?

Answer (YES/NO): NO